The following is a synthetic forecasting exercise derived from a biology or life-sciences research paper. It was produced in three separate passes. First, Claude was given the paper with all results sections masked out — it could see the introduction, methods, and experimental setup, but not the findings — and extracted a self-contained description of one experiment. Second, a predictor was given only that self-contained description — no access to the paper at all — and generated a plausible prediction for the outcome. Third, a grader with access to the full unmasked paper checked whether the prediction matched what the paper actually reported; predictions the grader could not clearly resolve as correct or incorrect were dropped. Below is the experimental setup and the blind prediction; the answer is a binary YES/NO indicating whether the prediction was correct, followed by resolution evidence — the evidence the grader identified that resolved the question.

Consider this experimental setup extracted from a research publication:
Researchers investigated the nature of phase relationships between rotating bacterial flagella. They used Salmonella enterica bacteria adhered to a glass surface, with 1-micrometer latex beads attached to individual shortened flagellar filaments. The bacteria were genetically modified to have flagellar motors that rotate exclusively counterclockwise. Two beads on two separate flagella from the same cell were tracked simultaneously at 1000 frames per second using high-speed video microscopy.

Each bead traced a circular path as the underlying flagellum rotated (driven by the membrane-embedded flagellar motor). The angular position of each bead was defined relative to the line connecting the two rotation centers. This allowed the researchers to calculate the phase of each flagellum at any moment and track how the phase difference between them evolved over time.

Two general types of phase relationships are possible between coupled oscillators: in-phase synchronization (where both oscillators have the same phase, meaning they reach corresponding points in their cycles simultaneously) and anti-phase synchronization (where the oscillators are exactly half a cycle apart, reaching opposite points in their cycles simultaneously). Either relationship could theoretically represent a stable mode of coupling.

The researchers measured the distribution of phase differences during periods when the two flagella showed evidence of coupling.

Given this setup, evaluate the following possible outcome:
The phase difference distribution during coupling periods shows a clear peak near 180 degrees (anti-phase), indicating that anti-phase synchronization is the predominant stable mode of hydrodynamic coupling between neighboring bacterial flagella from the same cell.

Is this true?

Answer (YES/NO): NO